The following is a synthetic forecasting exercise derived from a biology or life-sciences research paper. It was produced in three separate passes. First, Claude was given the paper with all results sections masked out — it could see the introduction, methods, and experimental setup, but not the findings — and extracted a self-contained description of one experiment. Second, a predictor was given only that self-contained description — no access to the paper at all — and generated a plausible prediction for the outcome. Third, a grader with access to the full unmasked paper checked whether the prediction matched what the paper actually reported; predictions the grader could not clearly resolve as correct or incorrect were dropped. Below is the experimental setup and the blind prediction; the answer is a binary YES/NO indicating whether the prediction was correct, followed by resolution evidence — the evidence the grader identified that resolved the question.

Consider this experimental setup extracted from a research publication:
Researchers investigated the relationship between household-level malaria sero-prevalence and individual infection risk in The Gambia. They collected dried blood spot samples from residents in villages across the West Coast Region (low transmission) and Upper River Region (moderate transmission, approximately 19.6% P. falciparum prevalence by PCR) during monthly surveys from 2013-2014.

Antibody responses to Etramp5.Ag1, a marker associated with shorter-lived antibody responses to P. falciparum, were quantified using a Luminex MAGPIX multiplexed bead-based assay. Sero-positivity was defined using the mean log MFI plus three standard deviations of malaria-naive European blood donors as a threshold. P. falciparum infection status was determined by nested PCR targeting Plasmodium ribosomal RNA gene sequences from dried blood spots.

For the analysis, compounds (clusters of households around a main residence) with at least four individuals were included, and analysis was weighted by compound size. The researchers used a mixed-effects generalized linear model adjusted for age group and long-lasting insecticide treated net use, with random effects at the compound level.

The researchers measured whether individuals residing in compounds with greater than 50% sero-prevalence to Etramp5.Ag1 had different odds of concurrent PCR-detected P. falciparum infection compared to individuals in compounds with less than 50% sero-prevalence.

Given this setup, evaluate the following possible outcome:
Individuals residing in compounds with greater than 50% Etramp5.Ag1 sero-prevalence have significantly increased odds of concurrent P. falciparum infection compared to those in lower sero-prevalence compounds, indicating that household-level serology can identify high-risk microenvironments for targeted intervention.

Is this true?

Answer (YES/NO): YES